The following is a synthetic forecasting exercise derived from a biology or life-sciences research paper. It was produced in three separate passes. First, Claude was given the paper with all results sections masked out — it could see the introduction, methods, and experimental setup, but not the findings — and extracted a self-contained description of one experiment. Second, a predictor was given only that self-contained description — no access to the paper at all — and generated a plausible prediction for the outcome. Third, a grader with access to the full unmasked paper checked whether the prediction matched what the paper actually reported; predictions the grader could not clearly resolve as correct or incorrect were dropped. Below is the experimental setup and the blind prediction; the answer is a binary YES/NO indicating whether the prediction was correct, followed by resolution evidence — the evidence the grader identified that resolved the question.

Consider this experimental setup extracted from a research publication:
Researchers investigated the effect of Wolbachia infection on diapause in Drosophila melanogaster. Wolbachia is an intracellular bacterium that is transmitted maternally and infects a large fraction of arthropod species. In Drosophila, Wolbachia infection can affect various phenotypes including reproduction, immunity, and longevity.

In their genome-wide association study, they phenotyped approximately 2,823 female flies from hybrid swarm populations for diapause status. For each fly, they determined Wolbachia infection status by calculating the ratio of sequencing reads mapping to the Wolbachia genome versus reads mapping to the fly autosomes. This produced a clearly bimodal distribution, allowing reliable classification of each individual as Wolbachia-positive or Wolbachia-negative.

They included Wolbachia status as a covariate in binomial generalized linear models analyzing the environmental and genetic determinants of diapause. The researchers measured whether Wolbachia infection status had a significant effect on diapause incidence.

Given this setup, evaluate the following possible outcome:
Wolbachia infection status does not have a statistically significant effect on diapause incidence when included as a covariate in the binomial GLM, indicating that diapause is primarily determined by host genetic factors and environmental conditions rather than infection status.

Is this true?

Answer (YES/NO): NO